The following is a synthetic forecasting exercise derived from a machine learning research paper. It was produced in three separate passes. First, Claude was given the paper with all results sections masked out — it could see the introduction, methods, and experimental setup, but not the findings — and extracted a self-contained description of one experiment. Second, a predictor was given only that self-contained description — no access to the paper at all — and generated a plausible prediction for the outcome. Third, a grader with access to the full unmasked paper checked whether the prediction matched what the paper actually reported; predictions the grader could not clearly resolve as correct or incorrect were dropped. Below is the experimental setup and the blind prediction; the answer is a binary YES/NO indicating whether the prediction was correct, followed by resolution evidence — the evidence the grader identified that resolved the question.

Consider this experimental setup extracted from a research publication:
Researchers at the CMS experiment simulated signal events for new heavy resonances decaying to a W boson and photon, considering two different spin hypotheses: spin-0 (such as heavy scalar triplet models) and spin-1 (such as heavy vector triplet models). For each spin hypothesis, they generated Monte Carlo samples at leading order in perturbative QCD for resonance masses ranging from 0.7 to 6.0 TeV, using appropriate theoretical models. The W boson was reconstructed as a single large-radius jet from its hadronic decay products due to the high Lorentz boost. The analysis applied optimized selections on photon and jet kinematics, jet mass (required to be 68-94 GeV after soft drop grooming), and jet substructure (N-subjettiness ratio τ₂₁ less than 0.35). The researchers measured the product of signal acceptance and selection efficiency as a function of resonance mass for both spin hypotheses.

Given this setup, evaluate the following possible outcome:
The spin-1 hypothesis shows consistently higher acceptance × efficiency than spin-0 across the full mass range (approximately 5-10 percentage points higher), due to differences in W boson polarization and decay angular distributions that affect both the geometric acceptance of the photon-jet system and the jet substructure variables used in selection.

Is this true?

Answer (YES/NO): NO